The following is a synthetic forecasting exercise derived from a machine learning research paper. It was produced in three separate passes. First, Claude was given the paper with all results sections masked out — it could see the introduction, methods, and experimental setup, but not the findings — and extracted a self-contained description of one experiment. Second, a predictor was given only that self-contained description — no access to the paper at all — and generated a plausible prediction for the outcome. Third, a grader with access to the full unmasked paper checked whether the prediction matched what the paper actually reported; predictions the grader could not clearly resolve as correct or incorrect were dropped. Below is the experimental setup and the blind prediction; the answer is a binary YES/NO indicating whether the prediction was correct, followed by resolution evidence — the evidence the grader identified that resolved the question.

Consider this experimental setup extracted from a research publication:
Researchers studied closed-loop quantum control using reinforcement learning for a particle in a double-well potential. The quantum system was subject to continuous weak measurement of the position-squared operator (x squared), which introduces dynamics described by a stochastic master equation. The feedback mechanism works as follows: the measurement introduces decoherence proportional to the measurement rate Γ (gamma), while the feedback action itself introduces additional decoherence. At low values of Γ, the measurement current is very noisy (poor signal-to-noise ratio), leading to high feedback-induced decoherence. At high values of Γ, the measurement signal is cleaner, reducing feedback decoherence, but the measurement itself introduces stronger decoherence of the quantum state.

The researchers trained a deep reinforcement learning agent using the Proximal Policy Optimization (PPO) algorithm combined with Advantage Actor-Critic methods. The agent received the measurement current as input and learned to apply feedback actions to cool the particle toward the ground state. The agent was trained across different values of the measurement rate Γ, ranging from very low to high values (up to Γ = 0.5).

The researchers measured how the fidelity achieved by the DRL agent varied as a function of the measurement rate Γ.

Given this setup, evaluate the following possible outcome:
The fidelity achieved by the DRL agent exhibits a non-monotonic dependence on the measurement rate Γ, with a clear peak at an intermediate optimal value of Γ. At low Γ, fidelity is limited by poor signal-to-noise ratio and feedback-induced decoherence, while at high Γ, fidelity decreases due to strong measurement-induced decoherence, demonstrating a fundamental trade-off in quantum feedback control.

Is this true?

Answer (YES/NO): YES